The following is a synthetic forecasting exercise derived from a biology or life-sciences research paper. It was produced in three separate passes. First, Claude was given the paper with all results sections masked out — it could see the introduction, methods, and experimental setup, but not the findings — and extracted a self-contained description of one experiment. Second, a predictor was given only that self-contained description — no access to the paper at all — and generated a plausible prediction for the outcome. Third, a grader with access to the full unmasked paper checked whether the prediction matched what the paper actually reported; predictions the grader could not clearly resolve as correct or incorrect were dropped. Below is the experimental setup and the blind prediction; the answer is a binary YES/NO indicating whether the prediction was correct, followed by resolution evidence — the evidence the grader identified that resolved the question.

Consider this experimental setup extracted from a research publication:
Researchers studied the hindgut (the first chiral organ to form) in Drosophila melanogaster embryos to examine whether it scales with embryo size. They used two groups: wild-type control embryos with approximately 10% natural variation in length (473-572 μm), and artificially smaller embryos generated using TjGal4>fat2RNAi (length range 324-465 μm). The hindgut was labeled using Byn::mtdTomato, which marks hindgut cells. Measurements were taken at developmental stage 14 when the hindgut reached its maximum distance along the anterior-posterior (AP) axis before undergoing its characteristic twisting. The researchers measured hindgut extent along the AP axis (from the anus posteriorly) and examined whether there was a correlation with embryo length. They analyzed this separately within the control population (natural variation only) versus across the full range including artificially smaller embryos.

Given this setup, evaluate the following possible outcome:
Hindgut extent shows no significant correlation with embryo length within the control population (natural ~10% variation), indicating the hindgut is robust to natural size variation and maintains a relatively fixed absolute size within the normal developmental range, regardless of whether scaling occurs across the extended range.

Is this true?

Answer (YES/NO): YES